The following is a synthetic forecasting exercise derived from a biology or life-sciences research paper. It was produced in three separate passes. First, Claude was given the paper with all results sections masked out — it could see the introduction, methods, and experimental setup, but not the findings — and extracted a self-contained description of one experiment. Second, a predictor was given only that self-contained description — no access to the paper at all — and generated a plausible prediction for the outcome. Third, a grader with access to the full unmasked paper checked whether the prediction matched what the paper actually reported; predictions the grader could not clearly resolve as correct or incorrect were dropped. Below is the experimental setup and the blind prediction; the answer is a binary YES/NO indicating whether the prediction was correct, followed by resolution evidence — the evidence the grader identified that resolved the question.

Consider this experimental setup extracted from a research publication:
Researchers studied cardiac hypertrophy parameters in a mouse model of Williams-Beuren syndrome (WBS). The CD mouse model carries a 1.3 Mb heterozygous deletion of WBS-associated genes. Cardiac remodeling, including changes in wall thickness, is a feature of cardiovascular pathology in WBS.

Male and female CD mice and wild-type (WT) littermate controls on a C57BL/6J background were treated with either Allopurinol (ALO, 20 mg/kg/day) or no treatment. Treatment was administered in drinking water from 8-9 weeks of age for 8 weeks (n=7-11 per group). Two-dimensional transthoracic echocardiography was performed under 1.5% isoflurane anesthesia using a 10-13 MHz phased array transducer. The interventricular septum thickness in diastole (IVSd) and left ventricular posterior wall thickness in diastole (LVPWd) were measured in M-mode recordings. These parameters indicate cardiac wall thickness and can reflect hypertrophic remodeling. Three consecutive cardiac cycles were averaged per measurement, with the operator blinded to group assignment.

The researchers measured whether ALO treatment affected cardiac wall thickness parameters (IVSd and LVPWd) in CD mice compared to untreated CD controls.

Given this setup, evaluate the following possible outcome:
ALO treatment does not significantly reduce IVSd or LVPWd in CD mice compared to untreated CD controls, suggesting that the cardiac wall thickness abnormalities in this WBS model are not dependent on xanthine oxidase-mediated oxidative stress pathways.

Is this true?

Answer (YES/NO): NO